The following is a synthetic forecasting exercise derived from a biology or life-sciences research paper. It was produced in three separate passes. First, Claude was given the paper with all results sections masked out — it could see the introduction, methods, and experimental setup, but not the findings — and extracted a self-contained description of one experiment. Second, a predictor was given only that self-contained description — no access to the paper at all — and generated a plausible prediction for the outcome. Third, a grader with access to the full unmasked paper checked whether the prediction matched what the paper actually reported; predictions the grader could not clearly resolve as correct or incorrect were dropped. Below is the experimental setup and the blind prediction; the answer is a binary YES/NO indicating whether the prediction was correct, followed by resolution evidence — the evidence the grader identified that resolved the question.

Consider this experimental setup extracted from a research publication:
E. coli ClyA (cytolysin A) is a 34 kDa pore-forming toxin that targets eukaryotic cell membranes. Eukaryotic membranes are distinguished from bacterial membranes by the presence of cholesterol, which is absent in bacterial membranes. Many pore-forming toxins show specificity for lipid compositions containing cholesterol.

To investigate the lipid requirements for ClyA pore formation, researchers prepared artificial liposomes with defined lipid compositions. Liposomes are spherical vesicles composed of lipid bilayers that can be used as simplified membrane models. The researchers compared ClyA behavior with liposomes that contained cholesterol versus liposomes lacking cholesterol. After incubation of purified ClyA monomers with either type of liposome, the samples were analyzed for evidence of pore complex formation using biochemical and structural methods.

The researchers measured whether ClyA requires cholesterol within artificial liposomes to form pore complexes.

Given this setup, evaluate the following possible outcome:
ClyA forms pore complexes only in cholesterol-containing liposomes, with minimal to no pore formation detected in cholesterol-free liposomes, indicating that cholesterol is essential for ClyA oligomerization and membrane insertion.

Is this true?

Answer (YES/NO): YES